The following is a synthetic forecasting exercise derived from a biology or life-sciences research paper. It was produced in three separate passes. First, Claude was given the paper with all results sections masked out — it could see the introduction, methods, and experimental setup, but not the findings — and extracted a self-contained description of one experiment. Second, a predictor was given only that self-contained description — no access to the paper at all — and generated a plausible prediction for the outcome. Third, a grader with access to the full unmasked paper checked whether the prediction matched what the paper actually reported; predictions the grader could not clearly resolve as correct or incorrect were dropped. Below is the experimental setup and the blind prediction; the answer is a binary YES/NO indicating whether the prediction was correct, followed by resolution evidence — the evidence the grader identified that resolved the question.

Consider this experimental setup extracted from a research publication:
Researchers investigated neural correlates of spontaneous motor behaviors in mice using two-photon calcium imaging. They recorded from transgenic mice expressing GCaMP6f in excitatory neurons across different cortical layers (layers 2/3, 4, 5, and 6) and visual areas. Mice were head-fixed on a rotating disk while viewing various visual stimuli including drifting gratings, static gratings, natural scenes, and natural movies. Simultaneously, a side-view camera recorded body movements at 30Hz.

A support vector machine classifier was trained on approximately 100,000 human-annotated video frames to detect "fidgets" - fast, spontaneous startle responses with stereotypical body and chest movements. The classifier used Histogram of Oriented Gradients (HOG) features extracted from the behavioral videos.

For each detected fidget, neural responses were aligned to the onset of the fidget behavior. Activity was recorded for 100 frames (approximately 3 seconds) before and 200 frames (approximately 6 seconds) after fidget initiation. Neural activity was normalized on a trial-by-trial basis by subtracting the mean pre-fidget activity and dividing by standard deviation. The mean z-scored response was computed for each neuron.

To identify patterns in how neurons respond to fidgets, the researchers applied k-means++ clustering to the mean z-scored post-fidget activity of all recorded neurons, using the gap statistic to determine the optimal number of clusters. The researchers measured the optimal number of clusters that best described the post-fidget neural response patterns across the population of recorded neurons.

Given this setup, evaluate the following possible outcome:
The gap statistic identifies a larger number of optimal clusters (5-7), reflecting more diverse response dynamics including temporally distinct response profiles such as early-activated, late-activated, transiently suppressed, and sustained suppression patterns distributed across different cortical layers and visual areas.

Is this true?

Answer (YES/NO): NO